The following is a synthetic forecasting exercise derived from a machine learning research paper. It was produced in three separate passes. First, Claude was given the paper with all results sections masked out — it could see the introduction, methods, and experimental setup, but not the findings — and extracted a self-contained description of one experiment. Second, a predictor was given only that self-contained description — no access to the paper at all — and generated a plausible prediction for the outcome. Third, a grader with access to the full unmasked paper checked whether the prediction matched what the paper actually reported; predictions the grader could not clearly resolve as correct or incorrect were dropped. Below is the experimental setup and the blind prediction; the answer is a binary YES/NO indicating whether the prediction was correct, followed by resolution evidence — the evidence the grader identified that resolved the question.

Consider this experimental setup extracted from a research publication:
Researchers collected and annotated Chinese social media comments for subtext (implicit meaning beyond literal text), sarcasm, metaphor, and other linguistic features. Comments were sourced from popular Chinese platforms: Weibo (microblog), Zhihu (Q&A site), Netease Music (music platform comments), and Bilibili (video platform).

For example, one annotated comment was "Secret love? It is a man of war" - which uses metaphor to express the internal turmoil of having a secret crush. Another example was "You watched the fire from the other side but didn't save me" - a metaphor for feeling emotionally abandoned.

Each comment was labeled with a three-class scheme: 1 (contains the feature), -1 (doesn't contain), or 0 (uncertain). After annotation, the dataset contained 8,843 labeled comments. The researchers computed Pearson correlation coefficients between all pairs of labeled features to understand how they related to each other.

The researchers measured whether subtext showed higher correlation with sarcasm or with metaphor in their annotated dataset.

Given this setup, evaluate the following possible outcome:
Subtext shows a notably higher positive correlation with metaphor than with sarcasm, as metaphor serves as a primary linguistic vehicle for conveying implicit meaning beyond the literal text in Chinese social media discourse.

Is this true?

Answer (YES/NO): NO